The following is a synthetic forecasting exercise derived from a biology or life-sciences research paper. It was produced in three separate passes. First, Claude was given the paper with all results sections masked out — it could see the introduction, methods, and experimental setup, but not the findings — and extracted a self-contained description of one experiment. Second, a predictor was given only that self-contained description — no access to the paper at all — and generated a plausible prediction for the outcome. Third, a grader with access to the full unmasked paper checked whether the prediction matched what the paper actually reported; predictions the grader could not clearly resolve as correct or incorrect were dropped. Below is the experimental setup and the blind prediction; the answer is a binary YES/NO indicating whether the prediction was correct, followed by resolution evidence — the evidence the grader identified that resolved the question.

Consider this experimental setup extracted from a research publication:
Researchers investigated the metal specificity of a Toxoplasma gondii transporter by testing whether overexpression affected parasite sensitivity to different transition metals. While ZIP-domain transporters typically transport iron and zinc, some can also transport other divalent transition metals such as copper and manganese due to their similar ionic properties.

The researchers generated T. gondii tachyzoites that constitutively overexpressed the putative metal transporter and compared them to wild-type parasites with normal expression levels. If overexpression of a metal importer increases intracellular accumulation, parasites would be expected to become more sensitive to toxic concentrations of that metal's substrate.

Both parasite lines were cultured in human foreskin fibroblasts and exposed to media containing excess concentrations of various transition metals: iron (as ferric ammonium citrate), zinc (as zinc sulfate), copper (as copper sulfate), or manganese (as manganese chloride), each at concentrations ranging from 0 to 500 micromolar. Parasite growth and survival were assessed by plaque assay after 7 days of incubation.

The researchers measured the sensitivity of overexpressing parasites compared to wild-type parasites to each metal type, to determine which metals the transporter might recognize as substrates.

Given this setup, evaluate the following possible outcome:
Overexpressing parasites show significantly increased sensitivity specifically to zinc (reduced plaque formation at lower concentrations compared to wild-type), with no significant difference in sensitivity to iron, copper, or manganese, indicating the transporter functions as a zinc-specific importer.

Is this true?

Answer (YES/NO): NO